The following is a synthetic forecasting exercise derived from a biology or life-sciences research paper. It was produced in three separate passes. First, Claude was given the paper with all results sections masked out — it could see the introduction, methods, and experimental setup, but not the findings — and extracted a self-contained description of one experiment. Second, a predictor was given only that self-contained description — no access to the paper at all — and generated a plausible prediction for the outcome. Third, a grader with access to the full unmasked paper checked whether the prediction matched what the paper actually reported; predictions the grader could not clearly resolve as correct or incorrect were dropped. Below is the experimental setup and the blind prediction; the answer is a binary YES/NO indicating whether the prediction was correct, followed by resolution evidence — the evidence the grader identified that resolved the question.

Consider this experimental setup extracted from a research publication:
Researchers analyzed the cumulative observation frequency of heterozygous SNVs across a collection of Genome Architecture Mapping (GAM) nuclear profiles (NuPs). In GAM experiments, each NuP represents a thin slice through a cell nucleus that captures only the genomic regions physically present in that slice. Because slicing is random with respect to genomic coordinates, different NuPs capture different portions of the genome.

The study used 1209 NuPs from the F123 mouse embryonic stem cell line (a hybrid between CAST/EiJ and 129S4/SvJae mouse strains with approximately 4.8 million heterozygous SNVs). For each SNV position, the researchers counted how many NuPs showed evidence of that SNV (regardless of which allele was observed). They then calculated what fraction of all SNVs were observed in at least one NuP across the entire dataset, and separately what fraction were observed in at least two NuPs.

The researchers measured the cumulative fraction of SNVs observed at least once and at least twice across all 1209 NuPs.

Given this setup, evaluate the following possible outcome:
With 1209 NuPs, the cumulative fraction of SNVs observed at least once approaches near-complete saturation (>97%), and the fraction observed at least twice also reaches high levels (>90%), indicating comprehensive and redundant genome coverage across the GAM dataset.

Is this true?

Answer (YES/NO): NO